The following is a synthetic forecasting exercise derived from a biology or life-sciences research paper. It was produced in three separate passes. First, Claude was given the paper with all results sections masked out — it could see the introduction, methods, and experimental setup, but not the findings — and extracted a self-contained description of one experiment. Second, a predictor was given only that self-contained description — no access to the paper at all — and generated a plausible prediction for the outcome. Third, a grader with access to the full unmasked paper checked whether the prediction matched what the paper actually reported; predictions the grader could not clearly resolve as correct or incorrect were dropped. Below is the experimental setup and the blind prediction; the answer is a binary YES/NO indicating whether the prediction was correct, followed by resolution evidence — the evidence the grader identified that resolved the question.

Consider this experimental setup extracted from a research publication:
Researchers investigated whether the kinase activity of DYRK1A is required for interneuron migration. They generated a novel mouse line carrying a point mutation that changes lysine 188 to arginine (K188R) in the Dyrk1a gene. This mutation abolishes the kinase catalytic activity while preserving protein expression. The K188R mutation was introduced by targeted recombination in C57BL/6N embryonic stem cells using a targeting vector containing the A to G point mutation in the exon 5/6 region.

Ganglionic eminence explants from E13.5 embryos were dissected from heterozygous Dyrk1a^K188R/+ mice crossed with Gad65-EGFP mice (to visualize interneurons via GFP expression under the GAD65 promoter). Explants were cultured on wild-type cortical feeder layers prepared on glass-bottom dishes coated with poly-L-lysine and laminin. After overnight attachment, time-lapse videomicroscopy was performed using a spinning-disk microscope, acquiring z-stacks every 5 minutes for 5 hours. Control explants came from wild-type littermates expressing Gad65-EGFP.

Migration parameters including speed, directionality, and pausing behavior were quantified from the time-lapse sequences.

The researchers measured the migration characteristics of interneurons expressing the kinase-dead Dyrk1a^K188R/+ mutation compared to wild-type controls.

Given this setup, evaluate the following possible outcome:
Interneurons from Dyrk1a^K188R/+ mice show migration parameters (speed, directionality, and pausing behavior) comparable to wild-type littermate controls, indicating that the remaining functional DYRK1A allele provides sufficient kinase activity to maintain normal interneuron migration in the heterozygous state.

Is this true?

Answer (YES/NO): NO